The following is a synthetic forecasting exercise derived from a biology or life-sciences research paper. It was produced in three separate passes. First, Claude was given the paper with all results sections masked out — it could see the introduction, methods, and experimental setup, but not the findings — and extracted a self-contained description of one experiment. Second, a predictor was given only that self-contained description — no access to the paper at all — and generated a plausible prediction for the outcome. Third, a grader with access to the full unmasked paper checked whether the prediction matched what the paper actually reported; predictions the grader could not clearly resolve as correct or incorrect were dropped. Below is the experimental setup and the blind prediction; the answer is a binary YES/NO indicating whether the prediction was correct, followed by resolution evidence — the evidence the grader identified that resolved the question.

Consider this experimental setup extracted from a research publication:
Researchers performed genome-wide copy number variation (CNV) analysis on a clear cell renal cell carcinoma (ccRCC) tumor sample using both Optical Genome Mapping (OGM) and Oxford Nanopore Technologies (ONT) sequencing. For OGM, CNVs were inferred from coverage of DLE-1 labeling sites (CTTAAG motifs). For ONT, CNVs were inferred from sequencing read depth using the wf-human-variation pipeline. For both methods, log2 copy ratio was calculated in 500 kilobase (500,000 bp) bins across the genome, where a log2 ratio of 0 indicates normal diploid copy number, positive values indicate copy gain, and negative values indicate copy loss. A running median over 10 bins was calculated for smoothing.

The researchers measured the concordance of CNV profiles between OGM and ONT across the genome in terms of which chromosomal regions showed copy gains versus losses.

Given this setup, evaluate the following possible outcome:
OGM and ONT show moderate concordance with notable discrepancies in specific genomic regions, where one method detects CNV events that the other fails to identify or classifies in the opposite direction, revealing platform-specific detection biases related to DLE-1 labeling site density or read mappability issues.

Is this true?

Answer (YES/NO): NO